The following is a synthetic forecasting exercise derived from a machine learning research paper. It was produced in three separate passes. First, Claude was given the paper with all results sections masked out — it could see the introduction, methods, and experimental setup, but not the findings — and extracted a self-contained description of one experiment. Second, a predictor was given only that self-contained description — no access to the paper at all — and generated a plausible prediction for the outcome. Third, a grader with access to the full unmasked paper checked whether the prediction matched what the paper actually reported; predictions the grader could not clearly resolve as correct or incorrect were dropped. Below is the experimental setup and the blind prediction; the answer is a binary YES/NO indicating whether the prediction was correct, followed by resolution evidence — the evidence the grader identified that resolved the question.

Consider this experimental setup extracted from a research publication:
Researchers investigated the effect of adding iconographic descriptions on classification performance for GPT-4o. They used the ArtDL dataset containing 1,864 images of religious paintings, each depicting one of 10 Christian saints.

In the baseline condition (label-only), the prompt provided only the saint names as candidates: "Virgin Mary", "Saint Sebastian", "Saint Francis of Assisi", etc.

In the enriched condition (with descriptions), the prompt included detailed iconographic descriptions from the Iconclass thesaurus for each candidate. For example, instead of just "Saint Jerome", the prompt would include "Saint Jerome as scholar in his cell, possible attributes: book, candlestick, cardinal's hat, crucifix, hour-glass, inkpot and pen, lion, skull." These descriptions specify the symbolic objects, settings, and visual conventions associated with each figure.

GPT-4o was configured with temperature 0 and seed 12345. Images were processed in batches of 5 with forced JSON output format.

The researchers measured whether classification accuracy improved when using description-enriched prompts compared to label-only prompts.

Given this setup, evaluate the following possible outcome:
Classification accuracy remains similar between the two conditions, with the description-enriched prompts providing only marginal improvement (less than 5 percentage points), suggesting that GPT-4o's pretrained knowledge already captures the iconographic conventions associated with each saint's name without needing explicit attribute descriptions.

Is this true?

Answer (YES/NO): YES